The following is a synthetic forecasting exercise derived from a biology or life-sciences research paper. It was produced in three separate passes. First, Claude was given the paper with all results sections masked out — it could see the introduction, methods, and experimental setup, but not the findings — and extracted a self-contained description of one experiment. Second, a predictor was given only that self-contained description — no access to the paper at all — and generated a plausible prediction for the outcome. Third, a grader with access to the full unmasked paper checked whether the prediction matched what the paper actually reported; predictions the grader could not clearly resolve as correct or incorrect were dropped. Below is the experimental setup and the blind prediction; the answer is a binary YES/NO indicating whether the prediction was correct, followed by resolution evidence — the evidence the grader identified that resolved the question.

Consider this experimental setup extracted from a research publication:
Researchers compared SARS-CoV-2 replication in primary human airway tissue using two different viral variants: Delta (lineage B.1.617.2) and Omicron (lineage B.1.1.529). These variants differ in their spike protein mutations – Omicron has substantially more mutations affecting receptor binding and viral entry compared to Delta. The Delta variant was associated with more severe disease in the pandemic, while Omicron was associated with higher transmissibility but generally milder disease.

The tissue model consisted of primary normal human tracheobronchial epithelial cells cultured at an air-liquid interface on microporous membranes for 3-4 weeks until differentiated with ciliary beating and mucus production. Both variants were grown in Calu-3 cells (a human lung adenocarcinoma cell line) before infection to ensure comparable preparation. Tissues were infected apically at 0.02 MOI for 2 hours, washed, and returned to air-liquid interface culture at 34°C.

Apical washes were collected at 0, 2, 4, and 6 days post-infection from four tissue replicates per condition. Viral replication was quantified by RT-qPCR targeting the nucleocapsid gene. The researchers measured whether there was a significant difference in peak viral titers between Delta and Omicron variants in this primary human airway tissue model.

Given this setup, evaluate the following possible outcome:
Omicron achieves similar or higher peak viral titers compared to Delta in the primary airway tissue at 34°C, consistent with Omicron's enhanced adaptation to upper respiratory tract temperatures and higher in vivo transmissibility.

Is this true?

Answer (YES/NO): YES